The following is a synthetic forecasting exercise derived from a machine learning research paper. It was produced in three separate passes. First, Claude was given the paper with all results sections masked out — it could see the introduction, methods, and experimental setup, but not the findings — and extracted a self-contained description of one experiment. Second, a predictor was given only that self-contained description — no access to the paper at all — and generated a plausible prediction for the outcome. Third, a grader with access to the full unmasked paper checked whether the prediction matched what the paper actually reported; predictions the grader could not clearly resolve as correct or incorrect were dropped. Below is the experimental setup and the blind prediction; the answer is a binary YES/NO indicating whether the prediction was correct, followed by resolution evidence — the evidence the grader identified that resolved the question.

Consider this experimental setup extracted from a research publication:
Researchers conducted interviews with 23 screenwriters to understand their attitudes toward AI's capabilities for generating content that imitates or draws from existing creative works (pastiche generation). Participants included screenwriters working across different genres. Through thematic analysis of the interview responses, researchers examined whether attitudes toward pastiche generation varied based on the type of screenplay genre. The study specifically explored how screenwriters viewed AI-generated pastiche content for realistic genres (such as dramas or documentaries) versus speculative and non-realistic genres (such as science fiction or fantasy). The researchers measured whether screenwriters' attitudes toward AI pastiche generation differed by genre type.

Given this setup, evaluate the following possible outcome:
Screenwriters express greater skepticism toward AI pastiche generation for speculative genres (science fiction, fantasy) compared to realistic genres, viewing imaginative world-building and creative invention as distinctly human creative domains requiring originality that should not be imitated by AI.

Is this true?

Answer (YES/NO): NO